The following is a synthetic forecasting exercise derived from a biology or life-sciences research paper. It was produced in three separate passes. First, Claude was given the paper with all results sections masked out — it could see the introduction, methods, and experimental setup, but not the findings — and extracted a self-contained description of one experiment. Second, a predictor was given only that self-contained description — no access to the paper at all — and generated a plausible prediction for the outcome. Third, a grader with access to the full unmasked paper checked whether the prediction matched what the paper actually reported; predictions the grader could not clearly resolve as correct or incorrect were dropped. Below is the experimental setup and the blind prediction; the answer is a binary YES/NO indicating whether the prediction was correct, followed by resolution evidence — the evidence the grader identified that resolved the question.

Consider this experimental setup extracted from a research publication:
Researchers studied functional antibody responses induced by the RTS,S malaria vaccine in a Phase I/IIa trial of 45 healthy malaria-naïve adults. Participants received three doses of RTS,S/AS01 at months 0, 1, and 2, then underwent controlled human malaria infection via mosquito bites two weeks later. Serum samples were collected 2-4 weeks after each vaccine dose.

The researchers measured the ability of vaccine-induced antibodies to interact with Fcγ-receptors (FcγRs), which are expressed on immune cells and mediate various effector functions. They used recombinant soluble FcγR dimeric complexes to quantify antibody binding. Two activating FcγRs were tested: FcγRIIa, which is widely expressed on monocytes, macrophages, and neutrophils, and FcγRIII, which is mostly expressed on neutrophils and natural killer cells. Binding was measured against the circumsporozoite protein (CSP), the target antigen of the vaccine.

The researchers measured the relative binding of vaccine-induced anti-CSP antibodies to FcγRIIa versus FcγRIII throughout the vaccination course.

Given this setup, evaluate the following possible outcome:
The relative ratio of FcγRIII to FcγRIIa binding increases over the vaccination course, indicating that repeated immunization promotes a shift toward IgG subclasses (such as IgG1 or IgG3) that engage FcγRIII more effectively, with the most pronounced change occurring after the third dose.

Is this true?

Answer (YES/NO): NO